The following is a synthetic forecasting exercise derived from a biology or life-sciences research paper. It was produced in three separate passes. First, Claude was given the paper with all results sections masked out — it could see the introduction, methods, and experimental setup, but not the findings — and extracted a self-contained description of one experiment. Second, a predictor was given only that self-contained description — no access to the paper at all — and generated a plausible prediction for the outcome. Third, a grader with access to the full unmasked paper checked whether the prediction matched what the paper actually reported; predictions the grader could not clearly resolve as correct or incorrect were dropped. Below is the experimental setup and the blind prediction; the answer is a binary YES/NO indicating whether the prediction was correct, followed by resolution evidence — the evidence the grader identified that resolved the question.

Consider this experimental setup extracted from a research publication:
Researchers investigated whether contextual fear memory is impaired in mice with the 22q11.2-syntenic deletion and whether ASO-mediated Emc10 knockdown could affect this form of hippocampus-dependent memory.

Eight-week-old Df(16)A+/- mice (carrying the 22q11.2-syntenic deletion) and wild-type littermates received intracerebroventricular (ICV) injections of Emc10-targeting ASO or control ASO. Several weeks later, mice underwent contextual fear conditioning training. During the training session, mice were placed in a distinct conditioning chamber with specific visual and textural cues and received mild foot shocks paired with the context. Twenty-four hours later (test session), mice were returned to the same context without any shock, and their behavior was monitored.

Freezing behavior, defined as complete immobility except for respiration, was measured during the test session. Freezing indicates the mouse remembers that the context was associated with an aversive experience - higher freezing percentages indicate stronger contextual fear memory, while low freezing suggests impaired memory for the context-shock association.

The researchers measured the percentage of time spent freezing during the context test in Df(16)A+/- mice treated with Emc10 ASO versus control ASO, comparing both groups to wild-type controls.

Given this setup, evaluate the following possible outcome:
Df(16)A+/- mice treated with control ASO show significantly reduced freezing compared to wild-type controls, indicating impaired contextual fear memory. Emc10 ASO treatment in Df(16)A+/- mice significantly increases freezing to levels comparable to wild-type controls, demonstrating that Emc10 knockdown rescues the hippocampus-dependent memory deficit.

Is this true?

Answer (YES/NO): NO